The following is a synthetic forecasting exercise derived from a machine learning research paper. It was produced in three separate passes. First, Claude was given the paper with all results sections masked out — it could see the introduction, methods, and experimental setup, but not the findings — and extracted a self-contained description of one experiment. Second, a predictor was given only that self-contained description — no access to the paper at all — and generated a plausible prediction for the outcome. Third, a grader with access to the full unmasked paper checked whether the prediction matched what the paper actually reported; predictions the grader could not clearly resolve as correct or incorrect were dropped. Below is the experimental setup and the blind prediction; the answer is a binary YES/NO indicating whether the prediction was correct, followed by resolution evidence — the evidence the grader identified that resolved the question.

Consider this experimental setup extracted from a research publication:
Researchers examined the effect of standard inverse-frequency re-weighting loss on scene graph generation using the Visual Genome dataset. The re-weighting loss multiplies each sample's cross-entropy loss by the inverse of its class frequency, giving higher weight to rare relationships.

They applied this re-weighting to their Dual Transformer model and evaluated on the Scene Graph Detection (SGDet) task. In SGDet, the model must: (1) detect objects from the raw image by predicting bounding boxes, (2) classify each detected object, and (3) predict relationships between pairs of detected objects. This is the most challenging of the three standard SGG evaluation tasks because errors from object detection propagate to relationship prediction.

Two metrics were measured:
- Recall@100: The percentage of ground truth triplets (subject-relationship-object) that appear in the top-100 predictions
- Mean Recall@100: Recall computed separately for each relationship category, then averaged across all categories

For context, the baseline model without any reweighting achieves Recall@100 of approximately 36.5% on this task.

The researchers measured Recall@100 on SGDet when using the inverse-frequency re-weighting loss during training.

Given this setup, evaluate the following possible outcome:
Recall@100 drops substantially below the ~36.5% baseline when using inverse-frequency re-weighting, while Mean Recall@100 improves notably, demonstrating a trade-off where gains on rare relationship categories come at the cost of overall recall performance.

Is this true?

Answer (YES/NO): NO